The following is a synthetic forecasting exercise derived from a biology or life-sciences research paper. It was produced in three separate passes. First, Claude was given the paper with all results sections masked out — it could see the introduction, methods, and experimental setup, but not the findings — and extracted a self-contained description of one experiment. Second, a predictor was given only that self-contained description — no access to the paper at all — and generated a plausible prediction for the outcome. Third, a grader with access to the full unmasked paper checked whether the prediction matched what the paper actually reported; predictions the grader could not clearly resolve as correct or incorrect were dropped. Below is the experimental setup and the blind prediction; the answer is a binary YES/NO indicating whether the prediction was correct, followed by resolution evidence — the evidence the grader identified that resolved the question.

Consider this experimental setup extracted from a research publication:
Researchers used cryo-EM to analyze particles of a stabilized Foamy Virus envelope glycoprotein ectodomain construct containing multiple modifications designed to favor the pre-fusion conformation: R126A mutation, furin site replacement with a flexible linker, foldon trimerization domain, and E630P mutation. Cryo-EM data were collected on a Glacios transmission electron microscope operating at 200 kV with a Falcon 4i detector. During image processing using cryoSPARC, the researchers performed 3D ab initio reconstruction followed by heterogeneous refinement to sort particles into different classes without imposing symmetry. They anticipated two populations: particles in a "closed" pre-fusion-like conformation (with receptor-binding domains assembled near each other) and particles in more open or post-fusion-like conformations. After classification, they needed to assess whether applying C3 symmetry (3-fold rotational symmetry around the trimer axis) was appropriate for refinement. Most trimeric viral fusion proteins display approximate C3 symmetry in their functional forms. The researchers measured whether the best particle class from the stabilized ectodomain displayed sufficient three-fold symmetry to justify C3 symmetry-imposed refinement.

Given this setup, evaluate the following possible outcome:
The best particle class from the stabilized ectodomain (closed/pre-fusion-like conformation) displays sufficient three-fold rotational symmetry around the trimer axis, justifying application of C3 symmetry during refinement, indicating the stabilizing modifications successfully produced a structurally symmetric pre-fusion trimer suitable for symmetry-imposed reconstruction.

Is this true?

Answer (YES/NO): YES